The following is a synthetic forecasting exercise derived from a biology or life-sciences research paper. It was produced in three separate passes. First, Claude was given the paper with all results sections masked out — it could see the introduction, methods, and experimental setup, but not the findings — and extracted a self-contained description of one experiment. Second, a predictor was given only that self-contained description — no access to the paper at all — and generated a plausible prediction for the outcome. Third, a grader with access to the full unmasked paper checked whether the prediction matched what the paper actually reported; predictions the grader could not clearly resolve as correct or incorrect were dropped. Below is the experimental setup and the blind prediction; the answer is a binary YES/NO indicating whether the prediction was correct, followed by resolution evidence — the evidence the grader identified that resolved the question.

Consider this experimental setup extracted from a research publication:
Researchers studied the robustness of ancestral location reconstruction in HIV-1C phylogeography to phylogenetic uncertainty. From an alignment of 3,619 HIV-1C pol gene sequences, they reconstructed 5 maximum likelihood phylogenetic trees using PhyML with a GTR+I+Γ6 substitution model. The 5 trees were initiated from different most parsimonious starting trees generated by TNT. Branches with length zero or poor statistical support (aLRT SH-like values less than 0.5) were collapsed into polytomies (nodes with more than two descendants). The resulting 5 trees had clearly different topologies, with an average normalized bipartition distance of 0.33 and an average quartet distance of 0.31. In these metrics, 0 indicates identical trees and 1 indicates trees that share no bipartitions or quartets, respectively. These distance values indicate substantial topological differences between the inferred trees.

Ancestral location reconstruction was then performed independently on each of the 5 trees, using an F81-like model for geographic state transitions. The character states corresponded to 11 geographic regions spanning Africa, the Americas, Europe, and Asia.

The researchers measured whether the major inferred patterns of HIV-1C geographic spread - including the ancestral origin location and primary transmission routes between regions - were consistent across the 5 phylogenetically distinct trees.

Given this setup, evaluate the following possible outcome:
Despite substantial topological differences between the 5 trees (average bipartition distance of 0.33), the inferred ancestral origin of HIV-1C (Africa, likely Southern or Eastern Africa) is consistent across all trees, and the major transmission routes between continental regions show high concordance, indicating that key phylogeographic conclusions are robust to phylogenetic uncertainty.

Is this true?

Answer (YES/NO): NO